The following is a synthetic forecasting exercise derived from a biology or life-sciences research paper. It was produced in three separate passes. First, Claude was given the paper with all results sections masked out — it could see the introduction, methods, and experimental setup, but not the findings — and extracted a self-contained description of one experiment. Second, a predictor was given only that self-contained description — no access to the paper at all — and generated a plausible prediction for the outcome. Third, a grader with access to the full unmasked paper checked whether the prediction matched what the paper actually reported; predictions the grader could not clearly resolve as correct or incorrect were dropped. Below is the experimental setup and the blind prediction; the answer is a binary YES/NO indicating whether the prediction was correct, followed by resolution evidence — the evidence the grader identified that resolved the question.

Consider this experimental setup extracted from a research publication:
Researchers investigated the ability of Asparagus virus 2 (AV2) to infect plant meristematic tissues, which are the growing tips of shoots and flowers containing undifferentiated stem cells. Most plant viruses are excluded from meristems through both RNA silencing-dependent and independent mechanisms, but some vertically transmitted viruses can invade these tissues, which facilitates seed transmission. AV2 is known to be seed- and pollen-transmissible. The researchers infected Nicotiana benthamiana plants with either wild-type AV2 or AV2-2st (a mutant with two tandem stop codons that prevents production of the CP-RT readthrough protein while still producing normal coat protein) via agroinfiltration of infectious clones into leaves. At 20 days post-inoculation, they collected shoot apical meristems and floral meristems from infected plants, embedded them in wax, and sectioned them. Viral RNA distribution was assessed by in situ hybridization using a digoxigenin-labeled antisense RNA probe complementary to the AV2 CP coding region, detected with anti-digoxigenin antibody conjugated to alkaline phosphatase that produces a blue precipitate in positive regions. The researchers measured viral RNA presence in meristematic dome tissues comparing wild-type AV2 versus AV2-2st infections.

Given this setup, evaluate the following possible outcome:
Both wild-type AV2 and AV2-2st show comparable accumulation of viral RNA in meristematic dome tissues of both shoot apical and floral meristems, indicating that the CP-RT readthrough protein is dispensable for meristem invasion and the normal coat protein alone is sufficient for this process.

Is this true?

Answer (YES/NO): NO